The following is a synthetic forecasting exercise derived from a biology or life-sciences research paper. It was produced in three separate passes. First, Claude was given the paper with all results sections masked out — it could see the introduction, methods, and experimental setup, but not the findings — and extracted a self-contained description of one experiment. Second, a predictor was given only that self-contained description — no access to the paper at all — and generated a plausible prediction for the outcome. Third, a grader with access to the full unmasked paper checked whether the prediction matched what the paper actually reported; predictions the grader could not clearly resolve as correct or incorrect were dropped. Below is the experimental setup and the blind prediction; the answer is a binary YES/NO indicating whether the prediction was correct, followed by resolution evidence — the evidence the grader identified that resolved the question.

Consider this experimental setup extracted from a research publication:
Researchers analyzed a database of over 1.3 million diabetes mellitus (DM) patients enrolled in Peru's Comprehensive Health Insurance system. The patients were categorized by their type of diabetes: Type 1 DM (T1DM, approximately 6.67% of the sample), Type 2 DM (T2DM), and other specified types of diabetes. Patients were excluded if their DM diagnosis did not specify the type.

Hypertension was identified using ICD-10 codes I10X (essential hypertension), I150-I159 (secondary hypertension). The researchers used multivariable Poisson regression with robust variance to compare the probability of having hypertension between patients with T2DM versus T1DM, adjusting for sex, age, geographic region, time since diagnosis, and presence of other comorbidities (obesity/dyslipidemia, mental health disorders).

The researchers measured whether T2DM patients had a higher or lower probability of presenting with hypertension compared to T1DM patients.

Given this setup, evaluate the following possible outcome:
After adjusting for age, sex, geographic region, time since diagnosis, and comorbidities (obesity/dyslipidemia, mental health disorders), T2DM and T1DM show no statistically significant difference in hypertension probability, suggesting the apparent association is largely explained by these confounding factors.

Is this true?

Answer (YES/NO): NO